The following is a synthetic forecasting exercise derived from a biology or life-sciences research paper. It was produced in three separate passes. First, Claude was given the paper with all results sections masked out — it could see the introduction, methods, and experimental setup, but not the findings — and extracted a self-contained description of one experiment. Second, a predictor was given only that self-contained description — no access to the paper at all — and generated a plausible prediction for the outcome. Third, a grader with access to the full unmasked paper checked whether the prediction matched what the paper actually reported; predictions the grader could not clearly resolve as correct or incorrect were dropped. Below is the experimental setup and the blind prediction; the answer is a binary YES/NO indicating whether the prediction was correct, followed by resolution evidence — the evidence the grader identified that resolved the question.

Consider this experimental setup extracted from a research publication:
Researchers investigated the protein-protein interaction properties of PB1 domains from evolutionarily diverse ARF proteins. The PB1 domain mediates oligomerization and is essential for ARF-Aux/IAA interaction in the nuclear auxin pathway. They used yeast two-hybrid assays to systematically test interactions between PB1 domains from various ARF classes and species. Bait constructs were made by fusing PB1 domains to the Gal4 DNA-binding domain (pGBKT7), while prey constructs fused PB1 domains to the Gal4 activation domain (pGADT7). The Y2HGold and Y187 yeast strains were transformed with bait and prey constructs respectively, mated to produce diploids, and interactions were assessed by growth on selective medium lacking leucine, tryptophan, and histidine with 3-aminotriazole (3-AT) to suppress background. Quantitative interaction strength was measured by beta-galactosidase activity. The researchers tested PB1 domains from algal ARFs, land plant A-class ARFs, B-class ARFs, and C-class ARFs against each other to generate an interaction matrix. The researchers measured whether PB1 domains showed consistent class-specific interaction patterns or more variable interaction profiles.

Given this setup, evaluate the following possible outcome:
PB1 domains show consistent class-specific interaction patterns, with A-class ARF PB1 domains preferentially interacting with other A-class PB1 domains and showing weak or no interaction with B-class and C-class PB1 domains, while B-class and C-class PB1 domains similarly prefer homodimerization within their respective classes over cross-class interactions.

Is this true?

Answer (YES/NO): NO